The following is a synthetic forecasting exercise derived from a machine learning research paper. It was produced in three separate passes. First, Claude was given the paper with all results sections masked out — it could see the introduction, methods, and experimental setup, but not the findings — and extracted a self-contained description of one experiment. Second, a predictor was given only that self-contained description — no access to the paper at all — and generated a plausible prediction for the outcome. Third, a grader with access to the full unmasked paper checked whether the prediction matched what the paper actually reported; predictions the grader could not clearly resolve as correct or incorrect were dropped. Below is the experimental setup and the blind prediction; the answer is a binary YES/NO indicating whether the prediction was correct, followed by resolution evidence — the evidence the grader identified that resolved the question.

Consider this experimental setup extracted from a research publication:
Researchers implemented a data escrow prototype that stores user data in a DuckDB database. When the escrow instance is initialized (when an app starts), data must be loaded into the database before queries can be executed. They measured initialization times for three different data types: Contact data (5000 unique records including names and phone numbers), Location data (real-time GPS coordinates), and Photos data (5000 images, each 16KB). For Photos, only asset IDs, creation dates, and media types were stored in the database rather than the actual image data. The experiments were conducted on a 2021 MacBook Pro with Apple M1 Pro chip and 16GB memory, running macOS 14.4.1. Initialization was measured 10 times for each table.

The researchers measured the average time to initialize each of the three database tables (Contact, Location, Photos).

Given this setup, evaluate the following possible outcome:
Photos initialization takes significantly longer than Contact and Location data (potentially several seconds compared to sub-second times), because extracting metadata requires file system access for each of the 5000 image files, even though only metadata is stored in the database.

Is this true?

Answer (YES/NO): NO